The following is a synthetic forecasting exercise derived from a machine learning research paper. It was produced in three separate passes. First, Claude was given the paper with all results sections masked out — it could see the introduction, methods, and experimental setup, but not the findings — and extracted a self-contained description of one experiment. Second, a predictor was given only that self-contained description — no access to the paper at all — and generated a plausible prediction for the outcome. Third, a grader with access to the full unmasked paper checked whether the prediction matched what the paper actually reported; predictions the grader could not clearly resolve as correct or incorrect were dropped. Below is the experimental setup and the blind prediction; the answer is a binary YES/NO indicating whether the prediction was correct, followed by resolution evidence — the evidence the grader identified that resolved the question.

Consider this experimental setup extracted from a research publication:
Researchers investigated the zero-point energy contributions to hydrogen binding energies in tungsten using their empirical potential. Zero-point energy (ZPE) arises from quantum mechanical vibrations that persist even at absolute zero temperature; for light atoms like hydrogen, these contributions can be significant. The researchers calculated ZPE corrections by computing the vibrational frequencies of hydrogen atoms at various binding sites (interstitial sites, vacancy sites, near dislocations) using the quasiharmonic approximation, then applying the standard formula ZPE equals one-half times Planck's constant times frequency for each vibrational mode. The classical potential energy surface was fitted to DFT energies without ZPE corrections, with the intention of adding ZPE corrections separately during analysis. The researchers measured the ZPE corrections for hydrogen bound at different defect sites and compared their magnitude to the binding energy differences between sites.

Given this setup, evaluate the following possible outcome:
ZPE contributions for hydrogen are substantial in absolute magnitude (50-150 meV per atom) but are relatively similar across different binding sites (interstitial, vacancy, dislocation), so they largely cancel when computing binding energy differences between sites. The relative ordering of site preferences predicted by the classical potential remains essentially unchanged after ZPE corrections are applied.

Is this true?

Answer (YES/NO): NO